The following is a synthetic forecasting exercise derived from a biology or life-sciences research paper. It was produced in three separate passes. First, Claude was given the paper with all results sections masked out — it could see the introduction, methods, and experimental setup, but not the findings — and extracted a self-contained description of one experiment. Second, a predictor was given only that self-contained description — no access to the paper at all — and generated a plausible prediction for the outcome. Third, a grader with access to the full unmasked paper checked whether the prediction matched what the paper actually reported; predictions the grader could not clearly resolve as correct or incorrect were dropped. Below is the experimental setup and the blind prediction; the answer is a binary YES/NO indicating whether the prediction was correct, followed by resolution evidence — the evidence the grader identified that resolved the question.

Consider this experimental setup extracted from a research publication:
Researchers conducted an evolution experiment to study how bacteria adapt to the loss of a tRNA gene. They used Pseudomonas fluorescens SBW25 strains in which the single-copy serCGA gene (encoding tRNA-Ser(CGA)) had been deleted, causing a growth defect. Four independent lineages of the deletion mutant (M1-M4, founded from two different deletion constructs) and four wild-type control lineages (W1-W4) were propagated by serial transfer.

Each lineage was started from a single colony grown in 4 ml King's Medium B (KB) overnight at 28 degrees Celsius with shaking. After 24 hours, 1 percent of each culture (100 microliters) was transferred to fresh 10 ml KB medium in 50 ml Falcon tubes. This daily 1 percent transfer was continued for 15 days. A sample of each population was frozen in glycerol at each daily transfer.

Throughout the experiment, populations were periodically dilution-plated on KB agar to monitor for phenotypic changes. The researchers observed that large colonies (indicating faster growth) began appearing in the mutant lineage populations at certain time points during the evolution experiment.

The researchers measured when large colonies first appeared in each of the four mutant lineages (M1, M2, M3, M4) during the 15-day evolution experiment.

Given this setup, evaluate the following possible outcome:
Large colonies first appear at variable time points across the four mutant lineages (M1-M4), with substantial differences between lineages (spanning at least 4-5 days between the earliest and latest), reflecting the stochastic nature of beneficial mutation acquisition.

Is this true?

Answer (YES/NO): NO